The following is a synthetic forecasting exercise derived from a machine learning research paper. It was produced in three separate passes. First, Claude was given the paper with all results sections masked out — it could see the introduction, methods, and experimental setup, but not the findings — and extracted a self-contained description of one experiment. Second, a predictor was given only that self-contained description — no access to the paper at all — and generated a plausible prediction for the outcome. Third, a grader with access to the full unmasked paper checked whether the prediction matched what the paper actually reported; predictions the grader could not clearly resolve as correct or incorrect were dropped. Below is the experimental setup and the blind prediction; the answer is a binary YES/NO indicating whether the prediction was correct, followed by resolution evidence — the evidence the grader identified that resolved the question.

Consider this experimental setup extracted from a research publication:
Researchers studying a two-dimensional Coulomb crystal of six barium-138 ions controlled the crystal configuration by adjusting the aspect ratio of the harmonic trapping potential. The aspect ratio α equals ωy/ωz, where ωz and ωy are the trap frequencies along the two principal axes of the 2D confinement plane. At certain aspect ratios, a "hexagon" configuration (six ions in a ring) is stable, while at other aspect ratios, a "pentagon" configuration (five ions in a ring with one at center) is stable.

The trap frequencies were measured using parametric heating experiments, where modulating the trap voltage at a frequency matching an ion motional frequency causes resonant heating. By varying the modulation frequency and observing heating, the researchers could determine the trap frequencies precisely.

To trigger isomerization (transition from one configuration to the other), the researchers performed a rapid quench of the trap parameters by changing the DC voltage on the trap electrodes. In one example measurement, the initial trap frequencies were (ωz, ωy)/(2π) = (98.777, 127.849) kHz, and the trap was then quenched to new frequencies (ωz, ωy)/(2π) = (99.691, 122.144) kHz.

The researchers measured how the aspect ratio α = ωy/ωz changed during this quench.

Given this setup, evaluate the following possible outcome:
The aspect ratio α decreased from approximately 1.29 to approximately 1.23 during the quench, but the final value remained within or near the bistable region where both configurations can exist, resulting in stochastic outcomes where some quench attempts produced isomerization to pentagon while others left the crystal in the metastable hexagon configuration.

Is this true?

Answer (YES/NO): NO